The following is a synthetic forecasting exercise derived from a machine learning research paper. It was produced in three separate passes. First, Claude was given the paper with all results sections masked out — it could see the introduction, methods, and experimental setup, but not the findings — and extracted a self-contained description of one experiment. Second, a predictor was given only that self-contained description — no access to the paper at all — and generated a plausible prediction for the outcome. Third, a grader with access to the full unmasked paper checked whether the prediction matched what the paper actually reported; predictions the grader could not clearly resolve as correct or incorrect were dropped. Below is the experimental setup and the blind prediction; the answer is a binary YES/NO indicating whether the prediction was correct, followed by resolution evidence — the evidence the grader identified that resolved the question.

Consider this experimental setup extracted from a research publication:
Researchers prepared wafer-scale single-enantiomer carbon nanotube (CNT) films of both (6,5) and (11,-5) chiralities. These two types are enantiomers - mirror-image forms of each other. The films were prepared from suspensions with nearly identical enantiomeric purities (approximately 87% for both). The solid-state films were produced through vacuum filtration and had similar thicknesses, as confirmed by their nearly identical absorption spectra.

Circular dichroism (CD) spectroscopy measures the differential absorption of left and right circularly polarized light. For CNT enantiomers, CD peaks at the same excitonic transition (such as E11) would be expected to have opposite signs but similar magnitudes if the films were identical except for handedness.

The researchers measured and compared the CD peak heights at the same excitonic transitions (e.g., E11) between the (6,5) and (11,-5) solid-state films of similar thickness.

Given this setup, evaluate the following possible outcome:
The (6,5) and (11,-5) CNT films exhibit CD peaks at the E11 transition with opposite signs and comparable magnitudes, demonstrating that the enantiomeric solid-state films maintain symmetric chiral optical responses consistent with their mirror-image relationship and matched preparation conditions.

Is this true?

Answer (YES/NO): NO